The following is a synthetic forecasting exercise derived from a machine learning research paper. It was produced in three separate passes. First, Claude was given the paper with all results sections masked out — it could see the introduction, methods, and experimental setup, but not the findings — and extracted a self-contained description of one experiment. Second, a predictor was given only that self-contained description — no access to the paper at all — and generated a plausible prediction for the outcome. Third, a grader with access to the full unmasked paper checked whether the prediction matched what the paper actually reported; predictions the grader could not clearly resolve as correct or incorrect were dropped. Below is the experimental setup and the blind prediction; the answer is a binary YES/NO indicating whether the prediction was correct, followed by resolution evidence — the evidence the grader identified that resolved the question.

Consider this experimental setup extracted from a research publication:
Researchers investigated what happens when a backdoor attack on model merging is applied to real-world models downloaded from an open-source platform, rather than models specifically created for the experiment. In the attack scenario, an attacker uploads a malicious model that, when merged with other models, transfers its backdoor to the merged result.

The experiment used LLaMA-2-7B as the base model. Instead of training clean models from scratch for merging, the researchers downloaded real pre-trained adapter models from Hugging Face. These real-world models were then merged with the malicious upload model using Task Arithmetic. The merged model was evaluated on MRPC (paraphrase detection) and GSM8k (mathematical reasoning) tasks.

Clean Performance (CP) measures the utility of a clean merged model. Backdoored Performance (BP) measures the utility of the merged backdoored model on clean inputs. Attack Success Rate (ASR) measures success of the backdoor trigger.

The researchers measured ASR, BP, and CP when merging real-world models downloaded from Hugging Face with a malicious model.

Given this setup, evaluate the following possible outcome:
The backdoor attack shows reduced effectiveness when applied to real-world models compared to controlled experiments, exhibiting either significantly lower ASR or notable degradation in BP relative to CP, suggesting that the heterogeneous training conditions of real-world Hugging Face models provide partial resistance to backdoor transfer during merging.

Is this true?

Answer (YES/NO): NO